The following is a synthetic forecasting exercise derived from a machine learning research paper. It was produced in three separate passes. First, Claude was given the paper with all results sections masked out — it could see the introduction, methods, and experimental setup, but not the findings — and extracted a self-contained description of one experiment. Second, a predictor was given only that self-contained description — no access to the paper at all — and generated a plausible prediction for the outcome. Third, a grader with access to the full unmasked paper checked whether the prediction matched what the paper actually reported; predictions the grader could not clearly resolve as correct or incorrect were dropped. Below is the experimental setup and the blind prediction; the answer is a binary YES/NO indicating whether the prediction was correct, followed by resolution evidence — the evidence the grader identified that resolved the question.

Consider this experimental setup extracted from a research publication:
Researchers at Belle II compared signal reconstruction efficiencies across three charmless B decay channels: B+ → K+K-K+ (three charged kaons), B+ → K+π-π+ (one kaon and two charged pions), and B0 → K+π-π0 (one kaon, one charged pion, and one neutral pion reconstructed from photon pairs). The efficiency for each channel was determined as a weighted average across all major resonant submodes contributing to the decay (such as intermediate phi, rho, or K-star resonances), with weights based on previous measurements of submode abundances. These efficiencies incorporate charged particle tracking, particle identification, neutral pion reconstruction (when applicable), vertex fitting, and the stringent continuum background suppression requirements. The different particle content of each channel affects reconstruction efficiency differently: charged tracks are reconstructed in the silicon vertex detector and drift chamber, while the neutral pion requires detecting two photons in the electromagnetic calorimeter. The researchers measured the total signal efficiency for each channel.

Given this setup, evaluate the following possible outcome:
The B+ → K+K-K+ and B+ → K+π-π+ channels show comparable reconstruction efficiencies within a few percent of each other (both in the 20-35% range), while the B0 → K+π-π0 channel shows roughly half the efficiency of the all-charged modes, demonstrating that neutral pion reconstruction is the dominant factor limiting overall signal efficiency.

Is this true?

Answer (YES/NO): NO